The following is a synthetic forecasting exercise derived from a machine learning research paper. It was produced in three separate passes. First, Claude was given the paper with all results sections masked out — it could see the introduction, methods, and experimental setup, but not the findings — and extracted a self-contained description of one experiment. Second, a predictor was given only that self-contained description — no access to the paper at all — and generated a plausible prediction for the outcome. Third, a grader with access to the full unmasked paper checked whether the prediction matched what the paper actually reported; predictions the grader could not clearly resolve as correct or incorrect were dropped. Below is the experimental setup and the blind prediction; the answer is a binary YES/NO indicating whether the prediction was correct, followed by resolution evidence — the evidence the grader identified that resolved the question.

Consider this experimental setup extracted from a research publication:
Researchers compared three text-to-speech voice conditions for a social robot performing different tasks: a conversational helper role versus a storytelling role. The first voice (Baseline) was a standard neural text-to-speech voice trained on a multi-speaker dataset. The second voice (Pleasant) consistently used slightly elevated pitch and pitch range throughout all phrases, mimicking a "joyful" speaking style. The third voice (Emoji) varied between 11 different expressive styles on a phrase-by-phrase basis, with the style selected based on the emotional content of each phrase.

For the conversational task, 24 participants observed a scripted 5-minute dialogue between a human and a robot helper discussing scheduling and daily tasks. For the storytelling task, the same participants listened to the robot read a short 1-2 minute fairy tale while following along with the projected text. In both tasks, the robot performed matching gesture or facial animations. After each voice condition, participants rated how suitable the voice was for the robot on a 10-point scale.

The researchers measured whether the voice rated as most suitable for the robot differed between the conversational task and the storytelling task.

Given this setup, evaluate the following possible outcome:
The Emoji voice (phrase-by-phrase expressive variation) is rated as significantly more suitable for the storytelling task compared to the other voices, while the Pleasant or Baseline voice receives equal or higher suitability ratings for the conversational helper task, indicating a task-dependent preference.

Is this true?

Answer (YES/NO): NO